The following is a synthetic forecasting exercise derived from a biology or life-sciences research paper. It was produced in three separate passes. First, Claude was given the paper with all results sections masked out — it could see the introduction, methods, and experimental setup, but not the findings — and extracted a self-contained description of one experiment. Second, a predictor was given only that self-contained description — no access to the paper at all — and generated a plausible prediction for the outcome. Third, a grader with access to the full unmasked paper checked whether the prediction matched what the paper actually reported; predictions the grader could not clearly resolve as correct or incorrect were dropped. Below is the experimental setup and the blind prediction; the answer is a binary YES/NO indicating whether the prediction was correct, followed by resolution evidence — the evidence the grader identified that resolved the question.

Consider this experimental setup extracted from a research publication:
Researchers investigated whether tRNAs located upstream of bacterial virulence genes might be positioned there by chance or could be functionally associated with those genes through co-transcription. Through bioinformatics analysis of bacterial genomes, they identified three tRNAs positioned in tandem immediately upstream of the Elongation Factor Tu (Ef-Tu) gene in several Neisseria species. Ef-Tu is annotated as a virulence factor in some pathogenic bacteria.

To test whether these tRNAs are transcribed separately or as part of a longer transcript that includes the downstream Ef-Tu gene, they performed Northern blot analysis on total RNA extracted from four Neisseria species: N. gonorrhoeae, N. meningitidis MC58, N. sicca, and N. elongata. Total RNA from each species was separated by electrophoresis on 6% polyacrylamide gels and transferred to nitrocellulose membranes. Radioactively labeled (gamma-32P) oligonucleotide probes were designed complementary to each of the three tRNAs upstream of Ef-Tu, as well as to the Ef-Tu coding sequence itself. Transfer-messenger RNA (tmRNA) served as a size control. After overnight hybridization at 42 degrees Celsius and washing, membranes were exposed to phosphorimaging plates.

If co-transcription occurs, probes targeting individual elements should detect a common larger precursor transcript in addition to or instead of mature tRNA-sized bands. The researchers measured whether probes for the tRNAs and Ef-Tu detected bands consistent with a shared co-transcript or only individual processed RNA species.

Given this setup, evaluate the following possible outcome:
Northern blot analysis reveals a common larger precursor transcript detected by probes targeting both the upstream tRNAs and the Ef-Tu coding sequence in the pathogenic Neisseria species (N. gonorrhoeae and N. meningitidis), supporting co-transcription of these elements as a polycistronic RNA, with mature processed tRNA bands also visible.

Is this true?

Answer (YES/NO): NO